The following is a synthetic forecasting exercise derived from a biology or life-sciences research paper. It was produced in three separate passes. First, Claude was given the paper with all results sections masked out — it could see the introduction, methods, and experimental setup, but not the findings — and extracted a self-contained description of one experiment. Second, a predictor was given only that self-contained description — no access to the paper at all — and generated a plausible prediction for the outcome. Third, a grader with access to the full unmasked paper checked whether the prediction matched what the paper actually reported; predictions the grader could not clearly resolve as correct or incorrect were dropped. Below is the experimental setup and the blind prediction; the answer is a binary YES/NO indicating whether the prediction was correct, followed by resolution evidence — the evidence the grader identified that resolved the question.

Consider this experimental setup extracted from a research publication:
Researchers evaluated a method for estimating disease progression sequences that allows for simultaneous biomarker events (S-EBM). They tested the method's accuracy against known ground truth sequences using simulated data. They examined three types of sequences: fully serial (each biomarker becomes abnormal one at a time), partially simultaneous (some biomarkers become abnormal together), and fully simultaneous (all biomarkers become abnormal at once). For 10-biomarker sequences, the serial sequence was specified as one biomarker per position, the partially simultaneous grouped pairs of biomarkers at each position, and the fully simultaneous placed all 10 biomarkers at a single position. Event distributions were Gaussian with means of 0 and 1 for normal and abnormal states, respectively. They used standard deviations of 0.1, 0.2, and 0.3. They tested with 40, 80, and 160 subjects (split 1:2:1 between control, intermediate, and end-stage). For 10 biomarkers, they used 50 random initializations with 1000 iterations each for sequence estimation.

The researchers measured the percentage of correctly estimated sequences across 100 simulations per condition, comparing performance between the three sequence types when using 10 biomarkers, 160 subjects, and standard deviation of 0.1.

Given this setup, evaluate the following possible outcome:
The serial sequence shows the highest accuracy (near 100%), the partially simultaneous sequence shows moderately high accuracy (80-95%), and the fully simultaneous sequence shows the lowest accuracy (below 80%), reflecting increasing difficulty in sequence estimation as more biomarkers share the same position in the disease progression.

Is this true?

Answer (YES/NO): NO